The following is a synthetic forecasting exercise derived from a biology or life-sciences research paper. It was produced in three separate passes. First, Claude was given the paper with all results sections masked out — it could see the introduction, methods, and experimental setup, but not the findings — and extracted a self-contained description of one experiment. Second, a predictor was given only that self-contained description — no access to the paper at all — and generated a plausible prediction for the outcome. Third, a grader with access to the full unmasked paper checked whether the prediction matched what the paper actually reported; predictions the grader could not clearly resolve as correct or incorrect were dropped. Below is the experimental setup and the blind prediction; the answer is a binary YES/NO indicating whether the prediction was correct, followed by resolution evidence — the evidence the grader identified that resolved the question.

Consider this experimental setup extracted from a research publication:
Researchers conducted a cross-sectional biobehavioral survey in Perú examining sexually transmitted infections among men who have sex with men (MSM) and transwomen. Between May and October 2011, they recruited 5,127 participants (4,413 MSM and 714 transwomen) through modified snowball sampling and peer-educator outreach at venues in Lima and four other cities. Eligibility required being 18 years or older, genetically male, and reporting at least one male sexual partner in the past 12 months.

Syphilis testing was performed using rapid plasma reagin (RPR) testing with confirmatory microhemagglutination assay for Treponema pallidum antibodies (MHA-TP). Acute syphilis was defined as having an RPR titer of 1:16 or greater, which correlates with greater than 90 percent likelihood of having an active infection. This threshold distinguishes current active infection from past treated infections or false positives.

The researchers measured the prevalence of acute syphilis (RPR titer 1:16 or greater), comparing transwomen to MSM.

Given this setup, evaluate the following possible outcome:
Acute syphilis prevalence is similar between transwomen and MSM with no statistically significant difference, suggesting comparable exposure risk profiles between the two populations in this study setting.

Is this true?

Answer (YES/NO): NO